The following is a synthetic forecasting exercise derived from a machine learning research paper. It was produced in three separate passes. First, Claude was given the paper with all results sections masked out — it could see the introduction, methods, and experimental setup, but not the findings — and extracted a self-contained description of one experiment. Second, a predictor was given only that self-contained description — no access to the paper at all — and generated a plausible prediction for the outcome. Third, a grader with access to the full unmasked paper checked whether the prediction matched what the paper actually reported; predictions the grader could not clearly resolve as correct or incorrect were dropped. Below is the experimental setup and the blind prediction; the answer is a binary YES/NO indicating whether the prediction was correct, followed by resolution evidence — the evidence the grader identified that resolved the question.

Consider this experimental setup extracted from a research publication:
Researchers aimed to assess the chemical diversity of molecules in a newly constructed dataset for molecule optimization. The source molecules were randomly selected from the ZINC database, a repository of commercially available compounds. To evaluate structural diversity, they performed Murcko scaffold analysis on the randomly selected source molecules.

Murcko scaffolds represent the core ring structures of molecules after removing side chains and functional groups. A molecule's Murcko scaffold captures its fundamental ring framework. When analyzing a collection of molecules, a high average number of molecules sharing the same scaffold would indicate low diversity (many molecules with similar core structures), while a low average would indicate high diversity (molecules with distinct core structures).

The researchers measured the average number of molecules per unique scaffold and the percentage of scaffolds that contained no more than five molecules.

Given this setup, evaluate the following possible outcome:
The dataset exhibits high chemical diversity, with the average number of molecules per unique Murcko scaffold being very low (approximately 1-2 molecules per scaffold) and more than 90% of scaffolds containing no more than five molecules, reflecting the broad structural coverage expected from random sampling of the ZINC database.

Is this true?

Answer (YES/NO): NO